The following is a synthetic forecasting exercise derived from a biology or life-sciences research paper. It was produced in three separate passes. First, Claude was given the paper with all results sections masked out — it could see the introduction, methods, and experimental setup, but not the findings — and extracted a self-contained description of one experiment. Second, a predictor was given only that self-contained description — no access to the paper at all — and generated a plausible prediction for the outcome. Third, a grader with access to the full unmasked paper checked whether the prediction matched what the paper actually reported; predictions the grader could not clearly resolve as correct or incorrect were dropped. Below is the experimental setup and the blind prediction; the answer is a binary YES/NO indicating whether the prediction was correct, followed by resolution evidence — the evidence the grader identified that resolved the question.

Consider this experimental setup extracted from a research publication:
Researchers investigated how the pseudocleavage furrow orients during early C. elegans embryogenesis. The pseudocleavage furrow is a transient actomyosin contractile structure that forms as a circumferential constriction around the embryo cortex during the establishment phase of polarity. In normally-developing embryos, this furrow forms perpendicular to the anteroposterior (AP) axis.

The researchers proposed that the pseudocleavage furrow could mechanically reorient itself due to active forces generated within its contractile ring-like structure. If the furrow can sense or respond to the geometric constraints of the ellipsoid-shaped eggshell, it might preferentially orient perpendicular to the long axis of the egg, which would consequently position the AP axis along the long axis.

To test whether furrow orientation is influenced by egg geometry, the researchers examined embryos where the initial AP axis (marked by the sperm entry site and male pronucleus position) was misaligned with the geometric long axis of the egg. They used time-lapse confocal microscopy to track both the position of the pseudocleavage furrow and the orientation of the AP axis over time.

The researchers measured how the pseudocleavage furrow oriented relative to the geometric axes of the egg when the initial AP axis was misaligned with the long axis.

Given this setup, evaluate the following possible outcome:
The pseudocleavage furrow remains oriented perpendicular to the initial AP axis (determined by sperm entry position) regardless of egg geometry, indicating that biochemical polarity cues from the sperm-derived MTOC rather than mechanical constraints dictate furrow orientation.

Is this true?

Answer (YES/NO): NO